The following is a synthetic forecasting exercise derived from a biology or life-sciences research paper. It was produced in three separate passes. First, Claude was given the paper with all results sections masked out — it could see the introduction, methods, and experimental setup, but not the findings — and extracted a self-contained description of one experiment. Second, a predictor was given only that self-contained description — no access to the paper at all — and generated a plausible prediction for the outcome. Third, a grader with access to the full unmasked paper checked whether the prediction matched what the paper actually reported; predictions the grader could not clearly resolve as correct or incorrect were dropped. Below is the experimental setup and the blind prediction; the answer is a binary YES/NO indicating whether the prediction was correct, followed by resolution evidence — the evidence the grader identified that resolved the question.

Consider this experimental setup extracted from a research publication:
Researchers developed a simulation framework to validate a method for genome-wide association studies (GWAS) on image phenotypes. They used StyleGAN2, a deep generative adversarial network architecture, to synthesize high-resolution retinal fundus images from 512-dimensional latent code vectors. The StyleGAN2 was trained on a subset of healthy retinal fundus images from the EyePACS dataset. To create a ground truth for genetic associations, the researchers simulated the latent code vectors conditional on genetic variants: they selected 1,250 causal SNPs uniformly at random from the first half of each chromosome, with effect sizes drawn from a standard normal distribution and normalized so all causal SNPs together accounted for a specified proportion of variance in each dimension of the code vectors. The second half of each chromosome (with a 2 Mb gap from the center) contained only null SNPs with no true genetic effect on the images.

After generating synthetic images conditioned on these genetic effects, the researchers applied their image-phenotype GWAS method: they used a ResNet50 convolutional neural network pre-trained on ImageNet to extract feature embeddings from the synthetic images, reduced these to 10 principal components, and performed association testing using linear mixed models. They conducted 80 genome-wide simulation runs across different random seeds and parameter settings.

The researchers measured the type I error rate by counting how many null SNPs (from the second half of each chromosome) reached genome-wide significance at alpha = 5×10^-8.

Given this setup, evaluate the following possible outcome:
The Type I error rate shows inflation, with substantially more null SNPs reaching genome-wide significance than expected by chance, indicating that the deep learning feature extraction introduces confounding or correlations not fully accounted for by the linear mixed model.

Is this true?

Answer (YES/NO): NO